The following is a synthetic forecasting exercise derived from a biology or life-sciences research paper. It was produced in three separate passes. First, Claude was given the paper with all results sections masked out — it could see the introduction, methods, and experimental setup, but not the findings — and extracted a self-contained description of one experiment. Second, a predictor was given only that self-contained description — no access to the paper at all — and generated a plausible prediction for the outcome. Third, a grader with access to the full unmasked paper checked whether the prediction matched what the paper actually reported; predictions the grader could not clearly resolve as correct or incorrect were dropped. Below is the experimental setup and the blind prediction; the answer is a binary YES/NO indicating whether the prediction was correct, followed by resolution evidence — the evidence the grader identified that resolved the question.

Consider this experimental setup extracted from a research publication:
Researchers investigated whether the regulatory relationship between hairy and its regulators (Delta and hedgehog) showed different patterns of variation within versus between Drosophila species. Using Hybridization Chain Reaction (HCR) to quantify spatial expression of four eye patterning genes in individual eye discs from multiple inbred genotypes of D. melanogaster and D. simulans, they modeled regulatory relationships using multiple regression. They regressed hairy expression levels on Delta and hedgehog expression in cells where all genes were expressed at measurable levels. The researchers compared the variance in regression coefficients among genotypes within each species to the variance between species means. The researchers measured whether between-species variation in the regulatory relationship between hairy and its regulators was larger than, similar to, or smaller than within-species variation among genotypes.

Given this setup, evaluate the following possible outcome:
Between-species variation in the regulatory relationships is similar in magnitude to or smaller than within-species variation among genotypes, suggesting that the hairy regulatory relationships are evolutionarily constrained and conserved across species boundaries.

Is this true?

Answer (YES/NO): NO